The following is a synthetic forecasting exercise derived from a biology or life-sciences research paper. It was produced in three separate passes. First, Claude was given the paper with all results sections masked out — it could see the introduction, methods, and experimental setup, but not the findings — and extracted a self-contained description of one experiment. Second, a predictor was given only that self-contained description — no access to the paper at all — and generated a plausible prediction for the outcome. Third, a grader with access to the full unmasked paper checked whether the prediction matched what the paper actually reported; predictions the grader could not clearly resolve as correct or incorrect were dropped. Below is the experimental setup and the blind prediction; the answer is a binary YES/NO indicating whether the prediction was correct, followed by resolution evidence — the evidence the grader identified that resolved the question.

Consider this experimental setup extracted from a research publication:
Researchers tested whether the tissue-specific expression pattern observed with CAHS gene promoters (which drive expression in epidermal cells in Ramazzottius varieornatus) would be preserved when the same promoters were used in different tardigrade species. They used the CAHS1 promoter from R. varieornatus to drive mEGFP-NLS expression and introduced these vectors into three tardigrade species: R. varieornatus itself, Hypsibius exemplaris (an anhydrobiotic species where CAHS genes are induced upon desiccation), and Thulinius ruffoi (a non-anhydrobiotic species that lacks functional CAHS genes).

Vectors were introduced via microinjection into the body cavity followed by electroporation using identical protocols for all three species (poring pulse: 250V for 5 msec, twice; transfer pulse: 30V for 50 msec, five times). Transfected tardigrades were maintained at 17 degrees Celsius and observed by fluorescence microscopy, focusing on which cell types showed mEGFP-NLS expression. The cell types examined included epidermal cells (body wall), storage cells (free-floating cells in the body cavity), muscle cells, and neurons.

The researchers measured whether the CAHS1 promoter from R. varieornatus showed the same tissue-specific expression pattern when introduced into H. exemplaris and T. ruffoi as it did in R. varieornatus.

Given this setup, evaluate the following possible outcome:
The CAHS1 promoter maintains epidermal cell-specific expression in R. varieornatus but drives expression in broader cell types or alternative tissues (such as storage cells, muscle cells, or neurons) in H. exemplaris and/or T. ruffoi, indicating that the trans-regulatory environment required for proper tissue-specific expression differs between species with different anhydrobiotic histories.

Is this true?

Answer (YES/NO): NO